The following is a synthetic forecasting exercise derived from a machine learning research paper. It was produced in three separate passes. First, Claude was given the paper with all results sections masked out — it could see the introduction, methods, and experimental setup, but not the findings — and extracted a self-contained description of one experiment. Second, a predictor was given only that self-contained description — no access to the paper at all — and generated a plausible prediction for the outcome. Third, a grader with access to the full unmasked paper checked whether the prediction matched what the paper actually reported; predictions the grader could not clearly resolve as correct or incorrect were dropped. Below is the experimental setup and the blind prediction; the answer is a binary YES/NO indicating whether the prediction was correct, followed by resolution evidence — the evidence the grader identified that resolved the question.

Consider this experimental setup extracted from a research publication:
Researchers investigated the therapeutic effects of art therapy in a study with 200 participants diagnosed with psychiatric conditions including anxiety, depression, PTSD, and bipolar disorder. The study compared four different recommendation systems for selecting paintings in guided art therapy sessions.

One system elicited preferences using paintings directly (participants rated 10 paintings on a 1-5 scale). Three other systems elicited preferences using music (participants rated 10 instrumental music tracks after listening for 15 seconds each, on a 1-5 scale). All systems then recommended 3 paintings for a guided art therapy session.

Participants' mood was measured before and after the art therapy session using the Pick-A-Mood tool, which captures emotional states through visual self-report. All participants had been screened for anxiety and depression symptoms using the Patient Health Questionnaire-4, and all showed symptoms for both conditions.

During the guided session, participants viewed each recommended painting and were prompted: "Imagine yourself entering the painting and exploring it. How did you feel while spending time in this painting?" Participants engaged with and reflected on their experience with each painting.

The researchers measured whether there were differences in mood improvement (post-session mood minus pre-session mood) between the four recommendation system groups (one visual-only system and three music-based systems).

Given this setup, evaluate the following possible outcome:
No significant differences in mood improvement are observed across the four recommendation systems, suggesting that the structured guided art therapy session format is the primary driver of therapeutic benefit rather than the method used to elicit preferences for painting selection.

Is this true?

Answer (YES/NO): YES